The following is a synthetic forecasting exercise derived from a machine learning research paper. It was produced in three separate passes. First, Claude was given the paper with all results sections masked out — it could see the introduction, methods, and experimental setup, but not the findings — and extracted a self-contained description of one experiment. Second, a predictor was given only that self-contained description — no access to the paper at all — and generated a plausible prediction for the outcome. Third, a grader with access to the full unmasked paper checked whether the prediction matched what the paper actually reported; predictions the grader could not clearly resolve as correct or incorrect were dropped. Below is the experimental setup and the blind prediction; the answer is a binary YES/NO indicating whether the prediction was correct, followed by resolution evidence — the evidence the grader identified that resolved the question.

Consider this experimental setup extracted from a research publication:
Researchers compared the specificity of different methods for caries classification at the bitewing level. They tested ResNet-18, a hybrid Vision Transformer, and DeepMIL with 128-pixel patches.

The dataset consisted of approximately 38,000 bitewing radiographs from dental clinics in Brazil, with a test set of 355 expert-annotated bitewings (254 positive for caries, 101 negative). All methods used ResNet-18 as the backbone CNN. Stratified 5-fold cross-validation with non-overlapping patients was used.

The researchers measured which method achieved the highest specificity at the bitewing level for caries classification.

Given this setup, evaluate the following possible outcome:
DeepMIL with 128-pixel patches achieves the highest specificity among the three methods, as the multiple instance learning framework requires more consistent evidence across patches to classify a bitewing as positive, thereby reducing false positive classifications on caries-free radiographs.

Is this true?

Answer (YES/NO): NO